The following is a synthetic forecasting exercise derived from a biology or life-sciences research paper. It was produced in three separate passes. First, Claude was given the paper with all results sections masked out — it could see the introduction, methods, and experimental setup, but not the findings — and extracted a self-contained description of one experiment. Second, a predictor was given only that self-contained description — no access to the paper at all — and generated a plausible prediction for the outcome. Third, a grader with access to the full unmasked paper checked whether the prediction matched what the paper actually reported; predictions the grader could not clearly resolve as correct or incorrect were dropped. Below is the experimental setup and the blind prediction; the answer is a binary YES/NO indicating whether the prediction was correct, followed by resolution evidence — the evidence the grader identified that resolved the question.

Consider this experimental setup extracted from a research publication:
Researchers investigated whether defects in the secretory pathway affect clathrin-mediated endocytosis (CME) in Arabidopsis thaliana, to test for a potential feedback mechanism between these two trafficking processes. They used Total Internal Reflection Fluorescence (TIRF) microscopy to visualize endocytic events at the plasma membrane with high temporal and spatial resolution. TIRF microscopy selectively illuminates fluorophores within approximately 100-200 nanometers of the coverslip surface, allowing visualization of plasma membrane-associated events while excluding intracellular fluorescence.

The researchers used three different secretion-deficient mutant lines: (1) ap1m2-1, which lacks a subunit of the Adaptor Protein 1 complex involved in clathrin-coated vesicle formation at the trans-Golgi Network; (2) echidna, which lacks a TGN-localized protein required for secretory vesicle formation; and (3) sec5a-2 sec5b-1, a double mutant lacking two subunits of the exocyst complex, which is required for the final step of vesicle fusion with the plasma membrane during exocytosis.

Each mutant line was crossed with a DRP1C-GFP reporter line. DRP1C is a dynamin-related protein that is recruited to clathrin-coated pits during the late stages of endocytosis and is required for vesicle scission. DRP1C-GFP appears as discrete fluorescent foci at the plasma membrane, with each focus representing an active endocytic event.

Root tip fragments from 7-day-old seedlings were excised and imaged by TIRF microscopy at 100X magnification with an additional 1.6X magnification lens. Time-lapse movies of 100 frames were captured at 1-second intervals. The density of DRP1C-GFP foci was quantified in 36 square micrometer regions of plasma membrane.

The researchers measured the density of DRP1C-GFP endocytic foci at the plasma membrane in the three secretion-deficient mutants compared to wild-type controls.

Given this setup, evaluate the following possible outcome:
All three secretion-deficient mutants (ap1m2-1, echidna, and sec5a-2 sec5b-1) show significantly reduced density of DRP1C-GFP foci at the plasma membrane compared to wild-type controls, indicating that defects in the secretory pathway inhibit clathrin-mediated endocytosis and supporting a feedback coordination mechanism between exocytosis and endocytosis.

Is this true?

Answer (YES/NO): NO